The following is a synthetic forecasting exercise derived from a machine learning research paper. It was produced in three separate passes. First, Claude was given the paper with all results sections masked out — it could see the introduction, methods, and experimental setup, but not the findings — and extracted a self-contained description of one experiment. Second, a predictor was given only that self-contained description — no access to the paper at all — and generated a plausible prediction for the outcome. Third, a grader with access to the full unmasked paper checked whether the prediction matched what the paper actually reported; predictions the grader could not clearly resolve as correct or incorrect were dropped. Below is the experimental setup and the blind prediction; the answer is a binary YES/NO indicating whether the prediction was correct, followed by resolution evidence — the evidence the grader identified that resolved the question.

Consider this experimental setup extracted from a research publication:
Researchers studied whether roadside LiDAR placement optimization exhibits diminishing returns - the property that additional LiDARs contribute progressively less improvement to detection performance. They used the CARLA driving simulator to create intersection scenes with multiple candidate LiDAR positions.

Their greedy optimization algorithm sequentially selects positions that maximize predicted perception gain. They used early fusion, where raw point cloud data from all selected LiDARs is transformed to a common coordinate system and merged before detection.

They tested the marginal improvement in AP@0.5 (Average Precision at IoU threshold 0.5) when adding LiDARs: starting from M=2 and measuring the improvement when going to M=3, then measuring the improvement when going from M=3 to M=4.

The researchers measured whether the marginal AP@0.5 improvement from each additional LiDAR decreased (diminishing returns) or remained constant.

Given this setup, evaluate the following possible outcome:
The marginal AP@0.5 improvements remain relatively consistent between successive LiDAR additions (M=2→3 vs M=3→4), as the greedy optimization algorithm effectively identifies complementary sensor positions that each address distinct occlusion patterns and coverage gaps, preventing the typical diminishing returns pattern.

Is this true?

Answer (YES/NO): NO